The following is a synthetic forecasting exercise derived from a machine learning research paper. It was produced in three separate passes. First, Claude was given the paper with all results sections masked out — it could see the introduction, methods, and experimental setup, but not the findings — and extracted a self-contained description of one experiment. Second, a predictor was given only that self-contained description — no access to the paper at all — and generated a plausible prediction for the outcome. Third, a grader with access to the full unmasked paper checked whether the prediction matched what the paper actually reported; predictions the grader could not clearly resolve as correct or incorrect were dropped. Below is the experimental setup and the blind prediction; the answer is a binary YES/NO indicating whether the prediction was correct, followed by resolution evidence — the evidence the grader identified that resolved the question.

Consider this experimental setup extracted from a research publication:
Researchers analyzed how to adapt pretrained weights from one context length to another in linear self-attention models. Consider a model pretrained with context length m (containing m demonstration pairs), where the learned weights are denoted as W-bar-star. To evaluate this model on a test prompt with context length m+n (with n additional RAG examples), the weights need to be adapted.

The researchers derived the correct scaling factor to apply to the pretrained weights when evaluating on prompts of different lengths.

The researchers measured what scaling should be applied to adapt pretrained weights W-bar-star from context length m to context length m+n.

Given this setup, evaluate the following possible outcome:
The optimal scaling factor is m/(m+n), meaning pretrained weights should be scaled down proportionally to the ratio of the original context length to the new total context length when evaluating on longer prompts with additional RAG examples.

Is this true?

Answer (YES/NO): YES